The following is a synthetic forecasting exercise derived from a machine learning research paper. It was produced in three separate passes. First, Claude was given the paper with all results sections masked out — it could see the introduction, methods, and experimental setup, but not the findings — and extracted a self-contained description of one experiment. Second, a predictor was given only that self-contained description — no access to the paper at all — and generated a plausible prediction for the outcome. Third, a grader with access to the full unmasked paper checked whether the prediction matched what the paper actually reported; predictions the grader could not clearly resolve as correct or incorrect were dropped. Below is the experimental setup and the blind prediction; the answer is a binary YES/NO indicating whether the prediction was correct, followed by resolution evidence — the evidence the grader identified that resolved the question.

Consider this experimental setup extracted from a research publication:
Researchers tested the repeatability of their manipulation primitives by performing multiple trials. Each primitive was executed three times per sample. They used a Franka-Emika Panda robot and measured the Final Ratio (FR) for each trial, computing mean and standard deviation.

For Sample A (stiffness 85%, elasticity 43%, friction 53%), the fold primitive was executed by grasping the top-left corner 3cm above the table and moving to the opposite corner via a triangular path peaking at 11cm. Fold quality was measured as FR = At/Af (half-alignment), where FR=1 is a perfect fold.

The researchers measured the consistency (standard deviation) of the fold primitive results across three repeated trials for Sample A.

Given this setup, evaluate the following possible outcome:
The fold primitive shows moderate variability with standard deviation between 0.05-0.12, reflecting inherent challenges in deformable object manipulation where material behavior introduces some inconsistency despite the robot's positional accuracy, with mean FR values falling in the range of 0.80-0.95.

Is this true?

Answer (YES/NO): NO